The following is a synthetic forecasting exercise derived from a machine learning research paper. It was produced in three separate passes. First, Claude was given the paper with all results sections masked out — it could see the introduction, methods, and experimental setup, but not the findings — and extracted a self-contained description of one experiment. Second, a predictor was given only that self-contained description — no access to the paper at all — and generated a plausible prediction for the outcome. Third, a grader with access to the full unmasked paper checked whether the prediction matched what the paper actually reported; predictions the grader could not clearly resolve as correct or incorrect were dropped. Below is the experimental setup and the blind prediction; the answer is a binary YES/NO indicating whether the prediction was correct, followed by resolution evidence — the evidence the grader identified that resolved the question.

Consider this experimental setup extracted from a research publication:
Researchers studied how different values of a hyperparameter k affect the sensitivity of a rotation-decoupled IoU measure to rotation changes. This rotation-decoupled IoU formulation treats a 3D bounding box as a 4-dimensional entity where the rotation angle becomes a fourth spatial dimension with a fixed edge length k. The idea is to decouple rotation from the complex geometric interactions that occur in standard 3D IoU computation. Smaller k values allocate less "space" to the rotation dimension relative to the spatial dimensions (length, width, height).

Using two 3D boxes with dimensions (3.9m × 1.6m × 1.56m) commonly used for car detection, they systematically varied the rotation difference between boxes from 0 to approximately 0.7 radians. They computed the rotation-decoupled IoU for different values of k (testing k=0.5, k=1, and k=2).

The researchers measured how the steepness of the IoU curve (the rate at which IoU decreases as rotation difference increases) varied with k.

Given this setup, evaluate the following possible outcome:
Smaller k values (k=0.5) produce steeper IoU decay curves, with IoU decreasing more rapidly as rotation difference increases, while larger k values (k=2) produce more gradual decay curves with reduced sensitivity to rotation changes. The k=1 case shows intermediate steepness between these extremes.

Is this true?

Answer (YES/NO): YES